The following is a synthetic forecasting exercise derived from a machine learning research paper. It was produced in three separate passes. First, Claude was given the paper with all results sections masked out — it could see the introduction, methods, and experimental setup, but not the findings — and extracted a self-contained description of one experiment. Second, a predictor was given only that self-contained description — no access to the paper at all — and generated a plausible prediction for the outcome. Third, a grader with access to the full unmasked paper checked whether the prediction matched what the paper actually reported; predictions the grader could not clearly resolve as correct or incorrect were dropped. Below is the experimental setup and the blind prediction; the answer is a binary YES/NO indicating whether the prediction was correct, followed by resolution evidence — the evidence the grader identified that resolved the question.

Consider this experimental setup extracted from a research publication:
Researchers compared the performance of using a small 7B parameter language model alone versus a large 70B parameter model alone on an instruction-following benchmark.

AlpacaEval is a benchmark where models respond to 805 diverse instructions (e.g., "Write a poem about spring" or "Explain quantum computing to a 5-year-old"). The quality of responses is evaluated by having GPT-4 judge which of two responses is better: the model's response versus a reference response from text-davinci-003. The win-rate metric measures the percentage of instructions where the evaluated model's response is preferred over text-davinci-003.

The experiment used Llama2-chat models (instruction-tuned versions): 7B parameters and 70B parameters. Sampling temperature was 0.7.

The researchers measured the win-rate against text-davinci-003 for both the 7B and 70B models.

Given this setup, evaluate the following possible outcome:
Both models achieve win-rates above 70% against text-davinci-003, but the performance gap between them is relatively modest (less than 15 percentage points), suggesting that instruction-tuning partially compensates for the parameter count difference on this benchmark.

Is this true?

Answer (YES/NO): YES